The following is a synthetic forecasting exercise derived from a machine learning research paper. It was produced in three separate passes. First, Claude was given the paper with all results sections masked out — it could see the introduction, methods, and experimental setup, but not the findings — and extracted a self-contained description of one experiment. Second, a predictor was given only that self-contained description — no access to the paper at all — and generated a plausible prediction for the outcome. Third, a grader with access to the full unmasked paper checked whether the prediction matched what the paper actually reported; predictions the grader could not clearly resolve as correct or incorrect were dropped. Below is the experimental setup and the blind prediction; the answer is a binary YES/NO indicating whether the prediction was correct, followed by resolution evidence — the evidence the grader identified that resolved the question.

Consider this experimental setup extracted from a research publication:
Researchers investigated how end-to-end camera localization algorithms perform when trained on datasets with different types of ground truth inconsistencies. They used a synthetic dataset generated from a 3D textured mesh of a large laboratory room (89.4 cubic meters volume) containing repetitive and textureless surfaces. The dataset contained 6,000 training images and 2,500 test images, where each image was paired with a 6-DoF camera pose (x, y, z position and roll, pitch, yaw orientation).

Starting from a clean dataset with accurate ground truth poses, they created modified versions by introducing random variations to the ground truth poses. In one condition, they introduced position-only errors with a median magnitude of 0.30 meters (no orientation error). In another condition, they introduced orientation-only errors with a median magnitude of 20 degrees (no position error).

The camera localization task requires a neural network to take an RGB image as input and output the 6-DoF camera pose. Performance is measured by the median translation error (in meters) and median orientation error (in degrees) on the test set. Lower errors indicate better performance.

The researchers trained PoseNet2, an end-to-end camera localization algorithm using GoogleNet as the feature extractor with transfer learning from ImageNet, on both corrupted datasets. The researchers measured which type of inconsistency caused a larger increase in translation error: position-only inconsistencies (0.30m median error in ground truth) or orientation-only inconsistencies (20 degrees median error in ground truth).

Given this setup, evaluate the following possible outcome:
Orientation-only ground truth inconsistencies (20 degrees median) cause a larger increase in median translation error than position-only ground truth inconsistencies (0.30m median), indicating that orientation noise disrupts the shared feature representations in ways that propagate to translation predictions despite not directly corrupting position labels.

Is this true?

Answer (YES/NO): NO